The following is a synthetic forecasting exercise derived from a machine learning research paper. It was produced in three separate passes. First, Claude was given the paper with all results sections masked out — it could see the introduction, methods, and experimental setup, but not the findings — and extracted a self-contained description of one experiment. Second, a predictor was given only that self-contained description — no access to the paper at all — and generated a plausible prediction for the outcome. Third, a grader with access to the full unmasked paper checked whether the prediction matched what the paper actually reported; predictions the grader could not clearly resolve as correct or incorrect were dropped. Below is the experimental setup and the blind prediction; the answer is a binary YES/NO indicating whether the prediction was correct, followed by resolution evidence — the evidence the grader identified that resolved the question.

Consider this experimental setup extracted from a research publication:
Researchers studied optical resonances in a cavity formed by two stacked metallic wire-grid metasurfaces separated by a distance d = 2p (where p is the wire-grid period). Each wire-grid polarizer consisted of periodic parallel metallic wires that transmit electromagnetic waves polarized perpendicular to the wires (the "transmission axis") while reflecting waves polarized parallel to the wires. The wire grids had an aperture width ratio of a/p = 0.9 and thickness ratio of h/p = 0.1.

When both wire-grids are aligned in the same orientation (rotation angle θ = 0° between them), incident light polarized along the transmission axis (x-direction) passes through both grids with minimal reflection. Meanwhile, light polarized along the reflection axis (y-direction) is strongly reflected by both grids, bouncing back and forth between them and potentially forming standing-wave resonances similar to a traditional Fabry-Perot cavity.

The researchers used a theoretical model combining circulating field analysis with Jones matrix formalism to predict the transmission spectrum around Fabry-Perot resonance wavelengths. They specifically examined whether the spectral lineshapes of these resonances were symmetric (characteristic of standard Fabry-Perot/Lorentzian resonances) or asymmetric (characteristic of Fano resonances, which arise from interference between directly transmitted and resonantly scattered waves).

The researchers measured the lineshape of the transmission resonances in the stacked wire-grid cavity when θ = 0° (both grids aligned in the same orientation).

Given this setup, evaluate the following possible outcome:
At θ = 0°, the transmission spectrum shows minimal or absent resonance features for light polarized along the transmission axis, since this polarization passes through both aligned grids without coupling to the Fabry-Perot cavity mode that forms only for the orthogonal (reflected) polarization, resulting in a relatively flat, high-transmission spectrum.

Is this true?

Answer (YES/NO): YES